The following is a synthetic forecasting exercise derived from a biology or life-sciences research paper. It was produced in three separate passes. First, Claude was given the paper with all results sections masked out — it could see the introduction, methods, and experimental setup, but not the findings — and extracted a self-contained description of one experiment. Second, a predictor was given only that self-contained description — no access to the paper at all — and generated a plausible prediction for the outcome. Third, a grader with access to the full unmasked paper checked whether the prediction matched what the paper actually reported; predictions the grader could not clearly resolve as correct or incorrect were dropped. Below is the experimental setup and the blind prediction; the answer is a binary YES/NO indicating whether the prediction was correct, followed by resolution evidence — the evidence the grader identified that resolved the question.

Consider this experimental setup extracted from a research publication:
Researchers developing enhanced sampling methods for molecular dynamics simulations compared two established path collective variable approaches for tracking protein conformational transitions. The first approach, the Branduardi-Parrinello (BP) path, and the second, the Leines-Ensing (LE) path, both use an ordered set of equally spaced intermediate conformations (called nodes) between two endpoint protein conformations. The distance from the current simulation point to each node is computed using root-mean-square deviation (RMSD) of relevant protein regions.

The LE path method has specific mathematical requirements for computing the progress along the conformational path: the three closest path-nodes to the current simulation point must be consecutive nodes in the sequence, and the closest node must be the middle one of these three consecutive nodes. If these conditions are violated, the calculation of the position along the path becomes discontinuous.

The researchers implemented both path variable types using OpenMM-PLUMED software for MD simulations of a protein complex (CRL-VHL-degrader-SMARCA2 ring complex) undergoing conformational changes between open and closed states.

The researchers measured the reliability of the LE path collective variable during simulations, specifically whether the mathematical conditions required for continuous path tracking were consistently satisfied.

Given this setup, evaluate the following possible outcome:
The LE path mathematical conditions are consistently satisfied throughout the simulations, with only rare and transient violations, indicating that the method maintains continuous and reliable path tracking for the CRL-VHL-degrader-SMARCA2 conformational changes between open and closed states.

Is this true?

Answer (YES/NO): NO